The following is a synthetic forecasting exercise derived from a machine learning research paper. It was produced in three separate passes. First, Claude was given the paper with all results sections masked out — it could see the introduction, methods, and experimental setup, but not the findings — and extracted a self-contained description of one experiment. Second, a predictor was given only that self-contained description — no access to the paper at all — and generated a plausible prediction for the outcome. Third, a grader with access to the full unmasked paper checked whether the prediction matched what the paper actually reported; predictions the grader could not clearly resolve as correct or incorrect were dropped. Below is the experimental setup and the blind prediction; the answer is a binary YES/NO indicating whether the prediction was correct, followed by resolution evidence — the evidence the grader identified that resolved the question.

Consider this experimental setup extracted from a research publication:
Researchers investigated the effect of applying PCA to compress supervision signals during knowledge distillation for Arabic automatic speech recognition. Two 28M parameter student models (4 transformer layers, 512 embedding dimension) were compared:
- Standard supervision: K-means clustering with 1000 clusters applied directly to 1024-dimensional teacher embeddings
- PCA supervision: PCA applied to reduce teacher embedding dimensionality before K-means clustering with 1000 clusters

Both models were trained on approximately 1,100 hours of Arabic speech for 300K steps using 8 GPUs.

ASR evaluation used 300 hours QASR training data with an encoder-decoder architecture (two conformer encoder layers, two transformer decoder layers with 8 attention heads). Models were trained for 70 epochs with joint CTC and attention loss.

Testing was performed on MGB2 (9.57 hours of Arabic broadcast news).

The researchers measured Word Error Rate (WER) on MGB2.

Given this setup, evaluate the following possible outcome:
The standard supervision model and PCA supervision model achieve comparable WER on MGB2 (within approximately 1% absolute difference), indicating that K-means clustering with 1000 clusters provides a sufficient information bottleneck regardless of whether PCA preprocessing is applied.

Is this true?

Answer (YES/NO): YES